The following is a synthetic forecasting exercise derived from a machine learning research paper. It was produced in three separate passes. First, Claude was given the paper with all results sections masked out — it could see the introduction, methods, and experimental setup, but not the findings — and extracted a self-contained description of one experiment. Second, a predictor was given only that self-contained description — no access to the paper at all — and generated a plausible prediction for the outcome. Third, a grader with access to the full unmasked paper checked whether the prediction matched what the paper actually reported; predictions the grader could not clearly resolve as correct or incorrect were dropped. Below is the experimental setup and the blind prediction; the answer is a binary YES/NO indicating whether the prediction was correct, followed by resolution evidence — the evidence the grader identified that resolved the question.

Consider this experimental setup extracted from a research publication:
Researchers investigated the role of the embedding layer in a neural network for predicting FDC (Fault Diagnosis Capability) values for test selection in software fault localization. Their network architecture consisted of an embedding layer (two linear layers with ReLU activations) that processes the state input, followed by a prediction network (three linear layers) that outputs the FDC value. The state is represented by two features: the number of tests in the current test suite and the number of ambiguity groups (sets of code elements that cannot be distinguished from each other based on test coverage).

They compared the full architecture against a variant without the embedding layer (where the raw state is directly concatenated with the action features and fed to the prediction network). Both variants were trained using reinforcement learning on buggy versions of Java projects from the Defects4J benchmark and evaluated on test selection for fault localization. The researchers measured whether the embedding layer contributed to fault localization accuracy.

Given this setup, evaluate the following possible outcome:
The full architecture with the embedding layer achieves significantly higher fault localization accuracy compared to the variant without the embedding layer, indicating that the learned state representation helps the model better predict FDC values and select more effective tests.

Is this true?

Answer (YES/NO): YES